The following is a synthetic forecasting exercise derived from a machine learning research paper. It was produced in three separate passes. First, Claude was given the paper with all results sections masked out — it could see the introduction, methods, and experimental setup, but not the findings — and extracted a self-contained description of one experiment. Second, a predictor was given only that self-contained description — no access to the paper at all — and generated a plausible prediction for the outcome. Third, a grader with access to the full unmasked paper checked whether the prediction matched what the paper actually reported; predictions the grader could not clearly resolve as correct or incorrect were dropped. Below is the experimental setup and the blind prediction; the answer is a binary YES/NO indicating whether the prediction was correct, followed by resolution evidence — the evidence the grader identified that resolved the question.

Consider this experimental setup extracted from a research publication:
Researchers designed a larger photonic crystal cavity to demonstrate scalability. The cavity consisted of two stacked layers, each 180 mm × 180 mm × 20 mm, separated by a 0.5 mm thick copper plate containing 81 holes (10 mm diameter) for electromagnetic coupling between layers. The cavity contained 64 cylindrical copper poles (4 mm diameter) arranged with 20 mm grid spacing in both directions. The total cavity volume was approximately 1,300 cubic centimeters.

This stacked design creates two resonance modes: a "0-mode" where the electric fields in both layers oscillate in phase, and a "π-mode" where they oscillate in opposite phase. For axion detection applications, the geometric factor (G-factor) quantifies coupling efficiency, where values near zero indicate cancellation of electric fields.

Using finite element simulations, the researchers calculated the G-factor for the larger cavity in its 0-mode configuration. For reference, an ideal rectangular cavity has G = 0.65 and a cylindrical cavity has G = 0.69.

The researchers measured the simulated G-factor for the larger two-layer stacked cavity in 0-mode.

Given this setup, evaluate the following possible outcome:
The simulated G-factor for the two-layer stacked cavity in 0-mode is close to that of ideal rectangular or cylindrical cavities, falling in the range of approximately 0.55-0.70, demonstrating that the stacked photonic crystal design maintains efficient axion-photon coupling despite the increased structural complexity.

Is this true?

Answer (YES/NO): YES